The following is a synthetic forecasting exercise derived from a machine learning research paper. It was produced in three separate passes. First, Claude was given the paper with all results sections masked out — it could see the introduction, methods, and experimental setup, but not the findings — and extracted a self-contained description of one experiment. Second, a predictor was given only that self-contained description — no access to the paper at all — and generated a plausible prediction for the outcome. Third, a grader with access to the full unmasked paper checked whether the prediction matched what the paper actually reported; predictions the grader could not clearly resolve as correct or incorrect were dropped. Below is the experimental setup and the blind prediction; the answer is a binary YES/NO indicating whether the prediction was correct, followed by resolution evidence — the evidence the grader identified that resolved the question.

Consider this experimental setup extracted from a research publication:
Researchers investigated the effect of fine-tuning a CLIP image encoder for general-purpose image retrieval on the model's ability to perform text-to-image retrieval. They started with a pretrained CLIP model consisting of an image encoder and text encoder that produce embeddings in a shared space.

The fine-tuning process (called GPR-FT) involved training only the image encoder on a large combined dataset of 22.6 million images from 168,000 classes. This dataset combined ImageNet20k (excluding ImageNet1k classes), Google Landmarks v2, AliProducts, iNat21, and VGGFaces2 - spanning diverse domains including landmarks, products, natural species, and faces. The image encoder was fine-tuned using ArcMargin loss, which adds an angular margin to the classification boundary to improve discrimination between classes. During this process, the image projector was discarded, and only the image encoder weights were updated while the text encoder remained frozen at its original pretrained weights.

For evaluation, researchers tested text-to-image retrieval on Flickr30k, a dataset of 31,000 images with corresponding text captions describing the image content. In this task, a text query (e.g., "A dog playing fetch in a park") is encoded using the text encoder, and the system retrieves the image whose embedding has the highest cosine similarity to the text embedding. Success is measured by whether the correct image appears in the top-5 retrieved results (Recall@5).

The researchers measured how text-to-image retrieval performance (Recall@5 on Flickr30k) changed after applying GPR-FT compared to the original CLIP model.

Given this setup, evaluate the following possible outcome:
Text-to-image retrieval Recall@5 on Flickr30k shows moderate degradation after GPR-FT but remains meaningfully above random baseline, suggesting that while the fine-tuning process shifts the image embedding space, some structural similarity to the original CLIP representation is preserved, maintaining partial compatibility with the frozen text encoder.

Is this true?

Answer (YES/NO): YES